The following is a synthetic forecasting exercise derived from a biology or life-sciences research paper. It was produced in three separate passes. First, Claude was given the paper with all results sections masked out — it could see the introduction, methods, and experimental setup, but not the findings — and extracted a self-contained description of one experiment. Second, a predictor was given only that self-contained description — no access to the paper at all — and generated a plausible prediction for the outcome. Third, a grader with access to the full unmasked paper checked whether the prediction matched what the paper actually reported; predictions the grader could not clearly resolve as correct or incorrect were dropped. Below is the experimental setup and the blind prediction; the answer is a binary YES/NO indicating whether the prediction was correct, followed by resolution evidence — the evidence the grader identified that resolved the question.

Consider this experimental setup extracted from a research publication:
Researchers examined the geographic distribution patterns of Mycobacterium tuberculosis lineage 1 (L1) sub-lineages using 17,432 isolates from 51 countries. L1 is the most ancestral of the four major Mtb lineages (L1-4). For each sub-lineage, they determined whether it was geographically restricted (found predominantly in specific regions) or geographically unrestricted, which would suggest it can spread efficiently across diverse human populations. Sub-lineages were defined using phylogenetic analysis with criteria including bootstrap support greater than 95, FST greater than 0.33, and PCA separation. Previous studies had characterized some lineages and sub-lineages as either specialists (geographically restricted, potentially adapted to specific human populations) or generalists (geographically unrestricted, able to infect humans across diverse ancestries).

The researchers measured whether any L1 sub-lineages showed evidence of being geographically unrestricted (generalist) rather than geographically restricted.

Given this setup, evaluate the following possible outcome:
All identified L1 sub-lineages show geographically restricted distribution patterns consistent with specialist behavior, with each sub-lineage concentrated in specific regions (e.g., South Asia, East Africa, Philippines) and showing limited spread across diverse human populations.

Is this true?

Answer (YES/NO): NO